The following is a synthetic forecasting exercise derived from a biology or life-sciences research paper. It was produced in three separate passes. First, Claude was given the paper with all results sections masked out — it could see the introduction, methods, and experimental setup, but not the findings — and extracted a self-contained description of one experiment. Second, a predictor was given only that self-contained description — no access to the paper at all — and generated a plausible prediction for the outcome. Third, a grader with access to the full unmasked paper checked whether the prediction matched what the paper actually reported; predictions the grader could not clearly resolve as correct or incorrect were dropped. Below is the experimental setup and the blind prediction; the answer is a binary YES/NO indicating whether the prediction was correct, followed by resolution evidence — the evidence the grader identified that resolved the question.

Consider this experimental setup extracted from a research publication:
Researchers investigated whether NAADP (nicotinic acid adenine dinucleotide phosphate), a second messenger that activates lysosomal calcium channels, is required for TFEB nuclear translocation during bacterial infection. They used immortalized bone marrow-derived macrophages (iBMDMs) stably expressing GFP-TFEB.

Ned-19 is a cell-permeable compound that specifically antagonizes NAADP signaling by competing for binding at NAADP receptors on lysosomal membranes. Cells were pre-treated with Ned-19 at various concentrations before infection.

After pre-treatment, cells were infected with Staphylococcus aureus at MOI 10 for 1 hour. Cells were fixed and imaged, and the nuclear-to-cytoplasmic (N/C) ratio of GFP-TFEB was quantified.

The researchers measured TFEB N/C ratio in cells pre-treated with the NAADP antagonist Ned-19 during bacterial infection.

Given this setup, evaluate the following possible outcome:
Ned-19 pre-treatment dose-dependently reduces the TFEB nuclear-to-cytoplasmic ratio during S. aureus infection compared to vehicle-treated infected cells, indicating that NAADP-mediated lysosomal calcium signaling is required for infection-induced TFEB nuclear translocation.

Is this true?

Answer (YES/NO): NO